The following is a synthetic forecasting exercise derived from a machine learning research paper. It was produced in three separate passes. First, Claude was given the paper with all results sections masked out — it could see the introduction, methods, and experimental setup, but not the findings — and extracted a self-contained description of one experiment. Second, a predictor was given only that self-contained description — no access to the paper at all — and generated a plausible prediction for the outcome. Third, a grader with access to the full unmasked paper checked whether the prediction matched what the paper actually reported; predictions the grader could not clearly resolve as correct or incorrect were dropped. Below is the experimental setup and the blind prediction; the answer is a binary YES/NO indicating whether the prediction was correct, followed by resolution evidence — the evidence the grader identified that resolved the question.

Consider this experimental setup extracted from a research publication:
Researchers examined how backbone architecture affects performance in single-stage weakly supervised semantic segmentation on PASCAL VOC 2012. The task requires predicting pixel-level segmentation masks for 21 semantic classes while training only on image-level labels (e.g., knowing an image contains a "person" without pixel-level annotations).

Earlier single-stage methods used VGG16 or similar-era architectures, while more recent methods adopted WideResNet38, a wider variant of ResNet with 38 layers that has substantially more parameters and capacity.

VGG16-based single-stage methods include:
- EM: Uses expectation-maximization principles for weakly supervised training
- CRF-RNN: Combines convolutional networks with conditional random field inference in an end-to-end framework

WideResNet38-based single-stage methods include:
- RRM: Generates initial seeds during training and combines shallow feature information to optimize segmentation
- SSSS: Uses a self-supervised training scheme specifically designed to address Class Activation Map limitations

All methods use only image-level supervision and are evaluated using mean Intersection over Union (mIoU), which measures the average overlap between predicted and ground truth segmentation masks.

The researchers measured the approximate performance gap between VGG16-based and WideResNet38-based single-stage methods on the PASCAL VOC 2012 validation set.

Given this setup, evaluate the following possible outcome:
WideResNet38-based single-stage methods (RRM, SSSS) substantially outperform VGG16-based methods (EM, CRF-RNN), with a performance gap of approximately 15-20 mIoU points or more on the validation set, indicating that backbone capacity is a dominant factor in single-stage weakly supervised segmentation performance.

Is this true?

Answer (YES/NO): NO